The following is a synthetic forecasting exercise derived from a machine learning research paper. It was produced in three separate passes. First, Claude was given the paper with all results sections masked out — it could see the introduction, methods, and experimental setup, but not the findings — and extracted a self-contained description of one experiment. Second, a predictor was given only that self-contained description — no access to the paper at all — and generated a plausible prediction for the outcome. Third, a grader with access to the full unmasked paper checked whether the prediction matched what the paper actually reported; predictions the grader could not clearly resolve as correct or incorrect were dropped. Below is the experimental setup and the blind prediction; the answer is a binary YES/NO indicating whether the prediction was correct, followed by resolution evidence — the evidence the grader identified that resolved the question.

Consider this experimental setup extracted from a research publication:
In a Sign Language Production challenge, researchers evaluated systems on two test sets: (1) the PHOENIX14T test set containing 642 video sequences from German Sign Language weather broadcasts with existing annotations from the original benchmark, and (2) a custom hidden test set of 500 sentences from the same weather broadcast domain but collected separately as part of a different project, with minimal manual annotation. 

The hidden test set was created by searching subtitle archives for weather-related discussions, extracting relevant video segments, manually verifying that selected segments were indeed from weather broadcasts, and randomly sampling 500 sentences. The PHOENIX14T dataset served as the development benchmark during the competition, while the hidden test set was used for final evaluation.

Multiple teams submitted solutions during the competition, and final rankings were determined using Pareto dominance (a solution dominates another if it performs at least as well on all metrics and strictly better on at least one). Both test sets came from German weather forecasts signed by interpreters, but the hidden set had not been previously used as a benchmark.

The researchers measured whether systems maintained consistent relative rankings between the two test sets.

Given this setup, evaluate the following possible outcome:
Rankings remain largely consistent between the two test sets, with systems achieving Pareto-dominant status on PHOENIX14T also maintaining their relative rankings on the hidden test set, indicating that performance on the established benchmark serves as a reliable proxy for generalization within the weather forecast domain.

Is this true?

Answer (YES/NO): NO